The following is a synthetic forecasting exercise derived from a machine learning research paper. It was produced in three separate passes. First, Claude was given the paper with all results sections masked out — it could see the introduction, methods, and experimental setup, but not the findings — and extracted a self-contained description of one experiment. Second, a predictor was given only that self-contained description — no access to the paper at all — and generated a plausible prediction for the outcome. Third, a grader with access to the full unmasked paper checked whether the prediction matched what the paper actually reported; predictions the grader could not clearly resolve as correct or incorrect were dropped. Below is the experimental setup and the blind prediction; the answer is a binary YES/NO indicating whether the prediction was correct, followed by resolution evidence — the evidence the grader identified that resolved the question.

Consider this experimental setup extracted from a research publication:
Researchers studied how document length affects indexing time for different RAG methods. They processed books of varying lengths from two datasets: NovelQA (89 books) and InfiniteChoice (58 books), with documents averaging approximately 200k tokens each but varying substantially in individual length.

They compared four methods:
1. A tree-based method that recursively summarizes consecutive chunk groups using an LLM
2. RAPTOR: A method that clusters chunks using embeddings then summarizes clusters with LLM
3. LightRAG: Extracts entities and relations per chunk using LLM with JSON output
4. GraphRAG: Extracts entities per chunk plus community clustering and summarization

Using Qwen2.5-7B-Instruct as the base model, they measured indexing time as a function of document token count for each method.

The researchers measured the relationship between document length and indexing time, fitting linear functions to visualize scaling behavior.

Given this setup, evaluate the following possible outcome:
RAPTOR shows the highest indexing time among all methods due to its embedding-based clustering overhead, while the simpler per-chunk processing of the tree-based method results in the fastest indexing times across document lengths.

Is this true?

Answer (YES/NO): NO